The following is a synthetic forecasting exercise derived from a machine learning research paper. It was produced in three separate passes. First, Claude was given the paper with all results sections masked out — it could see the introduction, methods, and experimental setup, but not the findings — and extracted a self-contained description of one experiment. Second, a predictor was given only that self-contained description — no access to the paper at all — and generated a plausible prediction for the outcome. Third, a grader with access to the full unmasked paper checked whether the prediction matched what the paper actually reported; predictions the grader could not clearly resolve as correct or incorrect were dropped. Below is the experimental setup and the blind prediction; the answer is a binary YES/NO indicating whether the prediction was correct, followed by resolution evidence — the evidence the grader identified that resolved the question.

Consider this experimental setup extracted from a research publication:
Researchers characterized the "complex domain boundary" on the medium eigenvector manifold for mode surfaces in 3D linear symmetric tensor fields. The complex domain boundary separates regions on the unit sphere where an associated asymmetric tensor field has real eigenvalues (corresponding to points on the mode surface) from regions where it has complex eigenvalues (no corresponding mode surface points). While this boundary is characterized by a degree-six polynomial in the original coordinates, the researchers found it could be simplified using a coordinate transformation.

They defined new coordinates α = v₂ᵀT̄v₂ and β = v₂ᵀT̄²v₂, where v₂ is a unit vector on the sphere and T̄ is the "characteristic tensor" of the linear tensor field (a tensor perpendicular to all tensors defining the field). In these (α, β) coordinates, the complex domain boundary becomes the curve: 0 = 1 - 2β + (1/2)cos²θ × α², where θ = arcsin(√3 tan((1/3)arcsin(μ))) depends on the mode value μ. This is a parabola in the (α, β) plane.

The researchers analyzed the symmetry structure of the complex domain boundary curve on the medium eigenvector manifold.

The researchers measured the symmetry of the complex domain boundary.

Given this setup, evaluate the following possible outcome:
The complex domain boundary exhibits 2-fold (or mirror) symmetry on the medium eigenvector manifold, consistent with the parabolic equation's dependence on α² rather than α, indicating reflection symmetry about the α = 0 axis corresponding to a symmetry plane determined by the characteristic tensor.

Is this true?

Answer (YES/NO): NO